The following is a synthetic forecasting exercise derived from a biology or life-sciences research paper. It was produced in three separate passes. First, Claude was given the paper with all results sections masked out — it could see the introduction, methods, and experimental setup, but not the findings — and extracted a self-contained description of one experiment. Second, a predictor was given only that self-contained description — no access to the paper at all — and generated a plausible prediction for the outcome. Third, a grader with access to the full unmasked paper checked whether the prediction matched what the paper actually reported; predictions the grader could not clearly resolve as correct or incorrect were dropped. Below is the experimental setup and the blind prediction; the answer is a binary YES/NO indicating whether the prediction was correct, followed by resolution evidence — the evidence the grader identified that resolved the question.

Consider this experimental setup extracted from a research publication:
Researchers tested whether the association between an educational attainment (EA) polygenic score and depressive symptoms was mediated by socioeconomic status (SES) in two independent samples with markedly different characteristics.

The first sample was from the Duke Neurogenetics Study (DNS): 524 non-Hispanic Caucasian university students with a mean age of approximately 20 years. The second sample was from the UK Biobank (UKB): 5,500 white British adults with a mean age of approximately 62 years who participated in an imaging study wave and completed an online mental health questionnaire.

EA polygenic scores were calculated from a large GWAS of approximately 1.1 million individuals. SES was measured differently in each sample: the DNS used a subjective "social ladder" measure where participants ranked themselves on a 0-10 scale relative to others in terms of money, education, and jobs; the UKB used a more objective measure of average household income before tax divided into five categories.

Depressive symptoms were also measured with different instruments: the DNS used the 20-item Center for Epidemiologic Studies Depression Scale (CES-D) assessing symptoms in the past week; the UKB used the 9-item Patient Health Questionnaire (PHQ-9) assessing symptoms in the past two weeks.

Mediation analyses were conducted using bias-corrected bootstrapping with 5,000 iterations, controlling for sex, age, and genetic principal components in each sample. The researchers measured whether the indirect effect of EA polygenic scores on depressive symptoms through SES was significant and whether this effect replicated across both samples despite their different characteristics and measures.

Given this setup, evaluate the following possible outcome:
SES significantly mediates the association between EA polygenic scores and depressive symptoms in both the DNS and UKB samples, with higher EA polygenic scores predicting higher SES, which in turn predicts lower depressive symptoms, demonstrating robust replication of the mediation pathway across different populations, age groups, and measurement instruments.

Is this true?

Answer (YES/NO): YES